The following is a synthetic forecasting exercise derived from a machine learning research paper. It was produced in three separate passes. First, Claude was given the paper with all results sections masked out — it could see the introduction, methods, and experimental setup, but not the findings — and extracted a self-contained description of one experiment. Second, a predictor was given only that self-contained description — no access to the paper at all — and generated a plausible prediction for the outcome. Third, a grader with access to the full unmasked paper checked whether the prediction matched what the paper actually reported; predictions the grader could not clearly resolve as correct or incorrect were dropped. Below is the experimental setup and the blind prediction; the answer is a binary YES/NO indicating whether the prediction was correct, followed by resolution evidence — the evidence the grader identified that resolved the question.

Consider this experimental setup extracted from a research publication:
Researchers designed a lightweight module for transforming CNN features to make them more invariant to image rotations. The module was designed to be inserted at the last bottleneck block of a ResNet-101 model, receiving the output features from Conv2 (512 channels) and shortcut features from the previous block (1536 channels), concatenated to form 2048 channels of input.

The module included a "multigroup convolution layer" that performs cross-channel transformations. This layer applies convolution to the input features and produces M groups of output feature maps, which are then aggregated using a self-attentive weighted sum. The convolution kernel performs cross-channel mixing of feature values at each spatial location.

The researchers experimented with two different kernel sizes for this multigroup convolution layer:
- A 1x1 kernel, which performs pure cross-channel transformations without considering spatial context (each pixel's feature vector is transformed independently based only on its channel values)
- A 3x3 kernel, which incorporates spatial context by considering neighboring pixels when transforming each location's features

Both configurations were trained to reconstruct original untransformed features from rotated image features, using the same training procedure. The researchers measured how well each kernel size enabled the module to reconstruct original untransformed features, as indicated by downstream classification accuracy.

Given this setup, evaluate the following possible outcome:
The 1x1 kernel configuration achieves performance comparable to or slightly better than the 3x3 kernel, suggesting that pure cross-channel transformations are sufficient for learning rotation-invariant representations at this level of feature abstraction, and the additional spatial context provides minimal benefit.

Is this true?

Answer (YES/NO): YES